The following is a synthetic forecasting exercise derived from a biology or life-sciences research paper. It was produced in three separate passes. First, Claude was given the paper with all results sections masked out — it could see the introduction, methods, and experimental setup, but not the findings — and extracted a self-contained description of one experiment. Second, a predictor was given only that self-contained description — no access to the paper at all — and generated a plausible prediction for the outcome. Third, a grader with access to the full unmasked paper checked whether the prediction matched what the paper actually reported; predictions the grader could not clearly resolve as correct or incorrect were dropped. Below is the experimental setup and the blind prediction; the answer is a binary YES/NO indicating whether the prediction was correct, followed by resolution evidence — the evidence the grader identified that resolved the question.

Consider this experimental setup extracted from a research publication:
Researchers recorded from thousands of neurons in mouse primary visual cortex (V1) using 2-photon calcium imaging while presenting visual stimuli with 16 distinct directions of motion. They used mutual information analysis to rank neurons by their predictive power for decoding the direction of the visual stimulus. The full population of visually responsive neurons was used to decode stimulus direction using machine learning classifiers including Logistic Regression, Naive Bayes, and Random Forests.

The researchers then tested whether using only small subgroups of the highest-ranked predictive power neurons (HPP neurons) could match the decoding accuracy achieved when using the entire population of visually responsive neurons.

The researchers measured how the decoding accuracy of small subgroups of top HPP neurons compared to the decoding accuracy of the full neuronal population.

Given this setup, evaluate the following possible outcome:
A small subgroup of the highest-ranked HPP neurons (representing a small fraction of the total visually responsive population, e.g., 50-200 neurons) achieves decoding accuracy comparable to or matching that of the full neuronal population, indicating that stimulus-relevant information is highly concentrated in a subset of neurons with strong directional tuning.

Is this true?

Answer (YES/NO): NO